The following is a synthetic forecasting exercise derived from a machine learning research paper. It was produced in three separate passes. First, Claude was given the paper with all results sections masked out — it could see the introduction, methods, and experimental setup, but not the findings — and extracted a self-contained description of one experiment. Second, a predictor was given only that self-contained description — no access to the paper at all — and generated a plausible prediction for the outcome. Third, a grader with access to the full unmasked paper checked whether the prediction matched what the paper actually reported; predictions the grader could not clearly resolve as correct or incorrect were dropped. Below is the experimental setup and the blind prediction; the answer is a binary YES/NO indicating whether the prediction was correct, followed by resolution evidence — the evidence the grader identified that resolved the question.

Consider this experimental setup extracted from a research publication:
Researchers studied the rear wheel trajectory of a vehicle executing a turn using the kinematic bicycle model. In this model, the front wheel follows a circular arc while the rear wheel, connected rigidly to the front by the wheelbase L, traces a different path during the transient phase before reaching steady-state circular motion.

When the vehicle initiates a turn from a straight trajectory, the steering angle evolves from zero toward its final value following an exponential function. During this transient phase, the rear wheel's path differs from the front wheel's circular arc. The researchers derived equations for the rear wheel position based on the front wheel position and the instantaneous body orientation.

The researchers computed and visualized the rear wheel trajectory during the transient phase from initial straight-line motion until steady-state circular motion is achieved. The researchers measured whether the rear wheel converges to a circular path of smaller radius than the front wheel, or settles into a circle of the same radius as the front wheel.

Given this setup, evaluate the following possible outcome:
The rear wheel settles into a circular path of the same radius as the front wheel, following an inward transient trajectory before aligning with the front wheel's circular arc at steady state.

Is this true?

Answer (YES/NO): NO